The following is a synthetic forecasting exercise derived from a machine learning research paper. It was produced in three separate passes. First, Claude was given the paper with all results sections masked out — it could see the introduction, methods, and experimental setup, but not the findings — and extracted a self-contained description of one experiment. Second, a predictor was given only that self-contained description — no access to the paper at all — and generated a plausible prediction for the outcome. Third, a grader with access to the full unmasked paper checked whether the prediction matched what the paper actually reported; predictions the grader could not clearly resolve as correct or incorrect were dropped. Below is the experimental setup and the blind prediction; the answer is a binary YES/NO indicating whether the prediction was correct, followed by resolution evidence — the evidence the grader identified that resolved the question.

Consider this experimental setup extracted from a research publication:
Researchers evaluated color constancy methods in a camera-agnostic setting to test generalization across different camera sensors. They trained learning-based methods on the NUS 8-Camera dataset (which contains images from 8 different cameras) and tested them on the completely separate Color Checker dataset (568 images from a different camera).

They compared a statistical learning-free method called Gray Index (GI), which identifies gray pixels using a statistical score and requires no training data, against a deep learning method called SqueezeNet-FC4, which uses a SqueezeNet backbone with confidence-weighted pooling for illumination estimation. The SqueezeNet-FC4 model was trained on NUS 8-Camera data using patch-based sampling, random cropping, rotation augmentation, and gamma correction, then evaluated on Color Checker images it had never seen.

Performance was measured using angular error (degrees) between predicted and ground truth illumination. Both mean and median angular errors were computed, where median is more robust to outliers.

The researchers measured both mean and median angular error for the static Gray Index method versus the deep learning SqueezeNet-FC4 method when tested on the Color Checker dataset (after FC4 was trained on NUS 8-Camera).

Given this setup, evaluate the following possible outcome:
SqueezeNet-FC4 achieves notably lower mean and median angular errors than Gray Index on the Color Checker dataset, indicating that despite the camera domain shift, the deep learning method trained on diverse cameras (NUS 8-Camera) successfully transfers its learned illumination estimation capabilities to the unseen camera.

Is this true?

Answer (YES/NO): NO